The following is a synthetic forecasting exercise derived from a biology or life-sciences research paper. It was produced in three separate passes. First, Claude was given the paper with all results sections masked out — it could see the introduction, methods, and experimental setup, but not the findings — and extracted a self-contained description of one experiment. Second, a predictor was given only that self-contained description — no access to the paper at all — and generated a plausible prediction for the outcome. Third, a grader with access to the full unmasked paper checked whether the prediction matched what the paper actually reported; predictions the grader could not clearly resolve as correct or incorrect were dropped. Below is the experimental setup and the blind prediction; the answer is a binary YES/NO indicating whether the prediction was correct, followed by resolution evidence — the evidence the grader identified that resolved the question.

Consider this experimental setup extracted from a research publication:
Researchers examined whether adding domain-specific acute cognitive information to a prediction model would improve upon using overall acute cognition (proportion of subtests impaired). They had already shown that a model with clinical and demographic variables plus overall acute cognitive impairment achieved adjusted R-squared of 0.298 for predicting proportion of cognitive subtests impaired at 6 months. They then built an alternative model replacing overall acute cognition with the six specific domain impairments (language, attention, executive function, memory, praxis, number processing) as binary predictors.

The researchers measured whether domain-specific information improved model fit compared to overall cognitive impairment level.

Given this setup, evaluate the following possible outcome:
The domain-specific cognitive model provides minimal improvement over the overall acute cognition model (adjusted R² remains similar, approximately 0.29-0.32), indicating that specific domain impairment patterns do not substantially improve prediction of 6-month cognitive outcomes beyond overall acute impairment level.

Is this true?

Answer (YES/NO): YES